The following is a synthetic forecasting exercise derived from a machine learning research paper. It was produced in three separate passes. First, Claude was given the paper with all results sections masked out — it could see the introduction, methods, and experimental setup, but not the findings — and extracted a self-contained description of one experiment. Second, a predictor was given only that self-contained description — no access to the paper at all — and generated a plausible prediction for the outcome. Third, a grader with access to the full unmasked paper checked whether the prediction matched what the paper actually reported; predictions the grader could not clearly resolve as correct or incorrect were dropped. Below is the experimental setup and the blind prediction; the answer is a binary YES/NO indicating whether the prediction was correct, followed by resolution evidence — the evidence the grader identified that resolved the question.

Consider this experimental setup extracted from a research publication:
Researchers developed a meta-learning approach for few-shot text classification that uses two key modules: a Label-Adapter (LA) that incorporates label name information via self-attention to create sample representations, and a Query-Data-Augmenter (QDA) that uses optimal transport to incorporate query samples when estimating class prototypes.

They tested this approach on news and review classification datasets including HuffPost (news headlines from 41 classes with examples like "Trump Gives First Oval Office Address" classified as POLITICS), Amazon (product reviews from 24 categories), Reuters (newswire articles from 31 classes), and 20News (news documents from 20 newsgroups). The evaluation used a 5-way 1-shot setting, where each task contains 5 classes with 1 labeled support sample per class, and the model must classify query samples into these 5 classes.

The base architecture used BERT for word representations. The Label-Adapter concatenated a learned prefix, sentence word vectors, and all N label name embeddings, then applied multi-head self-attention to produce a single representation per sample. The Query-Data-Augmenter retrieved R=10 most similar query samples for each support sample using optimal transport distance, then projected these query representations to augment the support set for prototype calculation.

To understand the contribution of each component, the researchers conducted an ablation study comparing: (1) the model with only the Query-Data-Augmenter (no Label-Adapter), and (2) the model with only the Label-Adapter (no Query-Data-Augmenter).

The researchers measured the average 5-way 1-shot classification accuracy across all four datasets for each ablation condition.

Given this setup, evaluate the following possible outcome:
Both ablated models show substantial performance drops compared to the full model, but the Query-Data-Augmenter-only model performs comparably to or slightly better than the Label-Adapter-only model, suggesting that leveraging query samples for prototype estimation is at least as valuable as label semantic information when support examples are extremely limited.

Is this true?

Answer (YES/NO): NO